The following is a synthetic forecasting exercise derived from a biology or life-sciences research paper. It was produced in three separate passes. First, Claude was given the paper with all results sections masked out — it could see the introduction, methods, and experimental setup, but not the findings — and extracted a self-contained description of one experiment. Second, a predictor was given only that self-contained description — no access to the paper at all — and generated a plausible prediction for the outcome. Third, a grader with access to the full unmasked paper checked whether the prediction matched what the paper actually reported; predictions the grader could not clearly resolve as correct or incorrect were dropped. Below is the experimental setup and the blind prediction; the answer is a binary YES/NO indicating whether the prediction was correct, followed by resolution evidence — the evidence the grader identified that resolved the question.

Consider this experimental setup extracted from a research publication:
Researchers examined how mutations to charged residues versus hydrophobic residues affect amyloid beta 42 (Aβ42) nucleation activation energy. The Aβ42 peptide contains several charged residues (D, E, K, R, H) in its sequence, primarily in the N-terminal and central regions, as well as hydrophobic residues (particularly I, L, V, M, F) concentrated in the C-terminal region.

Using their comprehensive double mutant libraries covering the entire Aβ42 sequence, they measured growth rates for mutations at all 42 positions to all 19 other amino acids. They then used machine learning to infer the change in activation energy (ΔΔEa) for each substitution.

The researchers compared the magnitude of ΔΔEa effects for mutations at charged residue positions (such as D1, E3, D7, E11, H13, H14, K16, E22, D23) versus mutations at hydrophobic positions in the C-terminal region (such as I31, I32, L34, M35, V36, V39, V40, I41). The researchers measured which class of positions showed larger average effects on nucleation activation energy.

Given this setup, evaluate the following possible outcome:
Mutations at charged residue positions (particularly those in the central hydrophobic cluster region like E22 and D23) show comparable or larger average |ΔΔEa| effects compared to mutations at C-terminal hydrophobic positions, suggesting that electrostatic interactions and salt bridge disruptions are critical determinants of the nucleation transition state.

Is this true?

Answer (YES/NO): NO